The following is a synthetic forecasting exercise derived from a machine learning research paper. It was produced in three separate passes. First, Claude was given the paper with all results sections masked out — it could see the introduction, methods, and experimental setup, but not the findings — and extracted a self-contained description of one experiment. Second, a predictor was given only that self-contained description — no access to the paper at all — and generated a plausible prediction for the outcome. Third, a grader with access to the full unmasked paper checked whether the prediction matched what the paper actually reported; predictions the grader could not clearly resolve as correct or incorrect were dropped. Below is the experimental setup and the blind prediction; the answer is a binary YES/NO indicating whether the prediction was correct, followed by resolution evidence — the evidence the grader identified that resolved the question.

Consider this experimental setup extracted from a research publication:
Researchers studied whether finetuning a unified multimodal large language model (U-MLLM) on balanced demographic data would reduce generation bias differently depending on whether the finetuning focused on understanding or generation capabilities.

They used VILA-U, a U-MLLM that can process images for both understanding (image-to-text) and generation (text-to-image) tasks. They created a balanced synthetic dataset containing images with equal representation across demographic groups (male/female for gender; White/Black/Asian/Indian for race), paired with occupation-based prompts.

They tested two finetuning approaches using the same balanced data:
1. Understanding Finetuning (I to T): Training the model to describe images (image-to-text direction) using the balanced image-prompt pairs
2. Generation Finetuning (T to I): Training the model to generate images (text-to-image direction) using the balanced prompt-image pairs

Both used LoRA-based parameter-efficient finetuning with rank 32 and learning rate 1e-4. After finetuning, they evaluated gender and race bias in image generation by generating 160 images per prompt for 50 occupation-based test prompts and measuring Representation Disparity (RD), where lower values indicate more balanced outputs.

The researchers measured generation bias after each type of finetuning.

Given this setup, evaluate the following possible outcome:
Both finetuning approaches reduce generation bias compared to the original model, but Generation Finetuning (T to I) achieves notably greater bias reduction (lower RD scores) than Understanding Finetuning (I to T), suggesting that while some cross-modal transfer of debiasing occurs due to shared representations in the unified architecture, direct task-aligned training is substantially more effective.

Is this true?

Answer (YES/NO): NO